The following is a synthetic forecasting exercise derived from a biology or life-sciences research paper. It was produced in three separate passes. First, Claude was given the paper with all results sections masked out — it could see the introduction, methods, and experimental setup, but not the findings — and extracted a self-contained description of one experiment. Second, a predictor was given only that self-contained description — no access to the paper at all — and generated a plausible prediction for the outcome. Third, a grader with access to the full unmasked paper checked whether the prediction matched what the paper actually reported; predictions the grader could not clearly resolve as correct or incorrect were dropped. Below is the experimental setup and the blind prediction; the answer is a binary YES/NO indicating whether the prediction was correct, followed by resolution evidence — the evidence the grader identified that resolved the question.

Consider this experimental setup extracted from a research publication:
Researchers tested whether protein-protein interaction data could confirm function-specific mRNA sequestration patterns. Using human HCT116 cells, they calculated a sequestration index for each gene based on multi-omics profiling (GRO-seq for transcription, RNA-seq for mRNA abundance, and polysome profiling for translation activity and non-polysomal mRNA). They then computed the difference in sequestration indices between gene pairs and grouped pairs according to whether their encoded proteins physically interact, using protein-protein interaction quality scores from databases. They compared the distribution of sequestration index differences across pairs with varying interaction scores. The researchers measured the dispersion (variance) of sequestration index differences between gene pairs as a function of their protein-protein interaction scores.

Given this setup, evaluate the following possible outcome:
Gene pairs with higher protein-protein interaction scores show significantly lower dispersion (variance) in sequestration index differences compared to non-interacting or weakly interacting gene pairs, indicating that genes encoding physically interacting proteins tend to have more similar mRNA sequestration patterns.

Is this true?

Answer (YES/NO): YES